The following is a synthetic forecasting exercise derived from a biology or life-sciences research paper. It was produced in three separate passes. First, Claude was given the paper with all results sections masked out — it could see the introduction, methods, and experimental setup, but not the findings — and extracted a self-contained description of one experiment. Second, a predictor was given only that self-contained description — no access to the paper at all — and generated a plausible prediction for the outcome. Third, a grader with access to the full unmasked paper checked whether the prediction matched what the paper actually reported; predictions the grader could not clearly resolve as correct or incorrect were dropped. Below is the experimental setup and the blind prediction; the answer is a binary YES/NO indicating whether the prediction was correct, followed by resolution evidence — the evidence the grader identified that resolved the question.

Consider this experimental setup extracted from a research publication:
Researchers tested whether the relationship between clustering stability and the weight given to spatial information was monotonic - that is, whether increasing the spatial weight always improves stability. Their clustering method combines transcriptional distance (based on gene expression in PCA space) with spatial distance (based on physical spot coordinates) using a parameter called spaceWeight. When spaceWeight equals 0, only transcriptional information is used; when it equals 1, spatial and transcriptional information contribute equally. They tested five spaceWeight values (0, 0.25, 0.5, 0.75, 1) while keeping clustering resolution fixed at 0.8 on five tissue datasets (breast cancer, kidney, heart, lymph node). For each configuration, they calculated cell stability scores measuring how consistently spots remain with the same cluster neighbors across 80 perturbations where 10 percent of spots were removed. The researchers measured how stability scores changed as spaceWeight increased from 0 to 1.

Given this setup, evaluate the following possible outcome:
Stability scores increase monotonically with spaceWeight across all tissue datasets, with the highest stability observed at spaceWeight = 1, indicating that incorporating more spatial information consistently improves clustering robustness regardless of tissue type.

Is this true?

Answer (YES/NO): NO